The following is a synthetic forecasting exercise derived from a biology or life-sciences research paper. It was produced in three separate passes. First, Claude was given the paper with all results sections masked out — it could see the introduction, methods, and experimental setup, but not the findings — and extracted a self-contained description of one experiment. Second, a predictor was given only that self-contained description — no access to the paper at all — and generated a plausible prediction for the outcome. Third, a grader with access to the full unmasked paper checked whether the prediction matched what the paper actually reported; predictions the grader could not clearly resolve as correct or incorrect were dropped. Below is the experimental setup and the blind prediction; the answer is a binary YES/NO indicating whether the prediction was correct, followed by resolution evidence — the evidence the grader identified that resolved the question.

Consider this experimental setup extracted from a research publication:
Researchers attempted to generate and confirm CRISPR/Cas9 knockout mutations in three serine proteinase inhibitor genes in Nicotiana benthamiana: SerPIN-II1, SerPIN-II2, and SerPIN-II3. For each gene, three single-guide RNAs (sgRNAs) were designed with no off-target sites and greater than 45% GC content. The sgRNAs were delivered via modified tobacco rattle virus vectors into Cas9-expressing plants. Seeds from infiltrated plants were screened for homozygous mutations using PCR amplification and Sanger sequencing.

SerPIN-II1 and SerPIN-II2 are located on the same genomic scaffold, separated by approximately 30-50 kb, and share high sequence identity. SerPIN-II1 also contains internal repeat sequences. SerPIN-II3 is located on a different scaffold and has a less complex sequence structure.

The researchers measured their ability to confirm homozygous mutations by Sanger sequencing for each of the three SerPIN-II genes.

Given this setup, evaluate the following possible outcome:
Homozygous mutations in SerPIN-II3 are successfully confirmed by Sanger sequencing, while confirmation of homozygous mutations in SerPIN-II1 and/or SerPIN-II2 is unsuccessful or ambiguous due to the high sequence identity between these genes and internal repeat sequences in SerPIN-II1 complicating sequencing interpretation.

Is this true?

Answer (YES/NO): YES